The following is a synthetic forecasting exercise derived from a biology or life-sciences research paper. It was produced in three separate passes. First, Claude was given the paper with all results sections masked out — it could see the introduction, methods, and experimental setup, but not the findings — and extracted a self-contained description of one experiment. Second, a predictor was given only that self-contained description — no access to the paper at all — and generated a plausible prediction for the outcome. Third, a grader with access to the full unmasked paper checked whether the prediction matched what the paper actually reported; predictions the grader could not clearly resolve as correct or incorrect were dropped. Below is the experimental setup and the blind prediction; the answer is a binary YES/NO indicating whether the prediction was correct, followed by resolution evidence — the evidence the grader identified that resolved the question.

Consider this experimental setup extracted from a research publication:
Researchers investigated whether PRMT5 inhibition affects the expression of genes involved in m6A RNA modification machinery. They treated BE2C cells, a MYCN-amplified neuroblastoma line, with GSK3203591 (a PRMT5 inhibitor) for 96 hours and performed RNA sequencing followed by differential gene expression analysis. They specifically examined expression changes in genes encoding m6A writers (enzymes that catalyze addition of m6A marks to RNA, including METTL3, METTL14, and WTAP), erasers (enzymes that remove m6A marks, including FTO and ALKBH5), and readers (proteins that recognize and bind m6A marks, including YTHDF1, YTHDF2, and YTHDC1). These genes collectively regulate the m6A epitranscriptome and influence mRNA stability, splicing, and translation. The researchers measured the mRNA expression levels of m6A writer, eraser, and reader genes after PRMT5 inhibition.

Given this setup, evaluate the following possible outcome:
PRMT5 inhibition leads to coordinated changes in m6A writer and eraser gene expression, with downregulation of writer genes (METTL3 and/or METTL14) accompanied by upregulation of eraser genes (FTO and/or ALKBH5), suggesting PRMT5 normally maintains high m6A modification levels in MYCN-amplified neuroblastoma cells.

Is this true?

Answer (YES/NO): NO